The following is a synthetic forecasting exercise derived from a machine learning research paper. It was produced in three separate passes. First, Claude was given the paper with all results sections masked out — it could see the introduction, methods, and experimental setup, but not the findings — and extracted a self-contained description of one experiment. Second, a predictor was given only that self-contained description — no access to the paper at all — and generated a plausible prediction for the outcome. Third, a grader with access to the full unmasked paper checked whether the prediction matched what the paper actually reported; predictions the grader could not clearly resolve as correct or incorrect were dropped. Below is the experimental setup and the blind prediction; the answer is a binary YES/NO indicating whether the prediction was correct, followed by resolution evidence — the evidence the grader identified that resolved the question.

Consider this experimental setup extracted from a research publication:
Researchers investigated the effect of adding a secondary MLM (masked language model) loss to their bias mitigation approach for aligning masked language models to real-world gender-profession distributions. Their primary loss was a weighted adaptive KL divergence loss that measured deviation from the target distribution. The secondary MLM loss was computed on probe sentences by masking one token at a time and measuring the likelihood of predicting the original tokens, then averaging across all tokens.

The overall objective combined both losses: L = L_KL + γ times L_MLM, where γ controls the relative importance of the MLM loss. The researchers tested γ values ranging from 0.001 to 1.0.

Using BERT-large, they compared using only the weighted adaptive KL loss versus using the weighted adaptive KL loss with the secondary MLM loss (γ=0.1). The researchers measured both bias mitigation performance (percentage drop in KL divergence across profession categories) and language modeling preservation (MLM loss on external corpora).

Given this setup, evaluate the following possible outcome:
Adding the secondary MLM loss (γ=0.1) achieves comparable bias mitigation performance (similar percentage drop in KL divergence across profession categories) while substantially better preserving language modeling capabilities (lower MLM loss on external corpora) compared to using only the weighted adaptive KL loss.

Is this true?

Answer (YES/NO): NO